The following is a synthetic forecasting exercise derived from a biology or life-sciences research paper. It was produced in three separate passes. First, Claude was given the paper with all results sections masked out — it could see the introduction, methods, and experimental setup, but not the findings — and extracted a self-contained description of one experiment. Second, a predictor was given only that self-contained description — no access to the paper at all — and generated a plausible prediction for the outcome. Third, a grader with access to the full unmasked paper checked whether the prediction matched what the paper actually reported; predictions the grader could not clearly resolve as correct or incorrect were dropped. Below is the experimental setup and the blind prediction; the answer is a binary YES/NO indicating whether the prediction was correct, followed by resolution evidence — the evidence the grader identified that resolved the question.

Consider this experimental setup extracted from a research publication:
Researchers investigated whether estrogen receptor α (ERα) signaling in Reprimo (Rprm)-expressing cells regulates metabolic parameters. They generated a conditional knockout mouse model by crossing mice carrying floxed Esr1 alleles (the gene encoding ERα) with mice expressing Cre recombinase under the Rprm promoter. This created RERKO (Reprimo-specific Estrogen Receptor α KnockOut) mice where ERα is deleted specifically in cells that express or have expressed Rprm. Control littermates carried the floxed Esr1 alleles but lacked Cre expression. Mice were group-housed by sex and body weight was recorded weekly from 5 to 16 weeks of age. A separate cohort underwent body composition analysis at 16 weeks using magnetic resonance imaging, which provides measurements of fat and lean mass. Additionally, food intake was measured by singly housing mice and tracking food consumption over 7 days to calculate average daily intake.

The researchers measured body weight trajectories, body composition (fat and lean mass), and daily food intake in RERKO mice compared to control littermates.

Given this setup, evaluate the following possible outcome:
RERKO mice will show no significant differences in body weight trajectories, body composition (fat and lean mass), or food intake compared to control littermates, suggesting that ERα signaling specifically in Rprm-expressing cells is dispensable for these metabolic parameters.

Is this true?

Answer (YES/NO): NO